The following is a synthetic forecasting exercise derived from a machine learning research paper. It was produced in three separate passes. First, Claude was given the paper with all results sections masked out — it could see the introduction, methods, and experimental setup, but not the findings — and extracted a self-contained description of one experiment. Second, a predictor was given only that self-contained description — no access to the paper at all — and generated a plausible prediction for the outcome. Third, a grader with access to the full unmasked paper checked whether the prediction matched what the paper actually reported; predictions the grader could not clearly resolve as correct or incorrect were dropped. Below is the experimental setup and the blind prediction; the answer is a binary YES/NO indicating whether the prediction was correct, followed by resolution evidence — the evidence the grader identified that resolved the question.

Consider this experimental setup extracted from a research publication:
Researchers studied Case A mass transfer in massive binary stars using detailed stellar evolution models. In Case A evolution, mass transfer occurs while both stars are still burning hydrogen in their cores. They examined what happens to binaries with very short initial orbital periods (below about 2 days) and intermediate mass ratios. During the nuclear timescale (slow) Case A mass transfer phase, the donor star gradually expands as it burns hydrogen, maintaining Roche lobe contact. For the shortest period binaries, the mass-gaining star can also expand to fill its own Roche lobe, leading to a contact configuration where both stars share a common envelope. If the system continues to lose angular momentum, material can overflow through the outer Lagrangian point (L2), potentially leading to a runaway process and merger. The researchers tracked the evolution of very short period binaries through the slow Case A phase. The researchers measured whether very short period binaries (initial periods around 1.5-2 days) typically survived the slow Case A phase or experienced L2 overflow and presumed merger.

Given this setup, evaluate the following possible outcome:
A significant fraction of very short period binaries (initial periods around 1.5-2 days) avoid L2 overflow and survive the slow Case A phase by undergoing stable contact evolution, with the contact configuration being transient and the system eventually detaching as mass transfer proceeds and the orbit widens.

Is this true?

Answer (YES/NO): NO